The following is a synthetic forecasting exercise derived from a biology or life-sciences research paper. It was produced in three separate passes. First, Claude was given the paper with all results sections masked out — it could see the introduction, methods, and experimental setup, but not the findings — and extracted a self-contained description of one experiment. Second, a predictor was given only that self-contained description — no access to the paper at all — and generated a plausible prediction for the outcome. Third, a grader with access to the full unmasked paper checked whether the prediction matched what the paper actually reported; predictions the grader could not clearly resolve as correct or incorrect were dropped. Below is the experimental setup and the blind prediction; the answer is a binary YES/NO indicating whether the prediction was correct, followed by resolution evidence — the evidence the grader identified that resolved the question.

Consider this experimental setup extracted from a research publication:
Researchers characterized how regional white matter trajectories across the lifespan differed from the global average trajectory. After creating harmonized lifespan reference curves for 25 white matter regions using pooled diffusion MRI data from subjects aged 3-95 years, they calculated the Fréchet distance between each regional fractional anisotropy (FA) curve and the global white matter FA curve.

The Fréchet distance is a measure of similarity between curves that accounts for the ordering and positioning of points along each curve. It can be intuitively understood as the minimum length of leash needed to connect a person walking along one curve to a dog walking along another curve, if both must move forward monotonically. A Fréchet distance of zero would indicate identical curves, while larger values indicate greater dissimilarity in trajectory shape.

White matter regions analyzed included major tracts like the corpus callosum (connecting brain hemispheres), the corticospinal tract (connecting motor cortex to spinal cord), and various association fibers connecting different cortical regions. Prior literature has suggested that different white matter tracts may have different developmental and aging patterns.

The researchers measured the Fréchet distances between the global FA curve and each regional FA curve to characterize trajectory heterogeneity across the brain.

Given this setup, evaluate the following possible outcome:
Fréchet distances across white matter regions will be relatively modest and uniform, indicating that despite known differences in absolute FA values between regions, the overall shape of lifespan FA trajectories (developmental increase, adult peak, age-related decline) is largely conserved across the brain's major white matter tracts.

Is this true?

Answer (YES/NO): YES